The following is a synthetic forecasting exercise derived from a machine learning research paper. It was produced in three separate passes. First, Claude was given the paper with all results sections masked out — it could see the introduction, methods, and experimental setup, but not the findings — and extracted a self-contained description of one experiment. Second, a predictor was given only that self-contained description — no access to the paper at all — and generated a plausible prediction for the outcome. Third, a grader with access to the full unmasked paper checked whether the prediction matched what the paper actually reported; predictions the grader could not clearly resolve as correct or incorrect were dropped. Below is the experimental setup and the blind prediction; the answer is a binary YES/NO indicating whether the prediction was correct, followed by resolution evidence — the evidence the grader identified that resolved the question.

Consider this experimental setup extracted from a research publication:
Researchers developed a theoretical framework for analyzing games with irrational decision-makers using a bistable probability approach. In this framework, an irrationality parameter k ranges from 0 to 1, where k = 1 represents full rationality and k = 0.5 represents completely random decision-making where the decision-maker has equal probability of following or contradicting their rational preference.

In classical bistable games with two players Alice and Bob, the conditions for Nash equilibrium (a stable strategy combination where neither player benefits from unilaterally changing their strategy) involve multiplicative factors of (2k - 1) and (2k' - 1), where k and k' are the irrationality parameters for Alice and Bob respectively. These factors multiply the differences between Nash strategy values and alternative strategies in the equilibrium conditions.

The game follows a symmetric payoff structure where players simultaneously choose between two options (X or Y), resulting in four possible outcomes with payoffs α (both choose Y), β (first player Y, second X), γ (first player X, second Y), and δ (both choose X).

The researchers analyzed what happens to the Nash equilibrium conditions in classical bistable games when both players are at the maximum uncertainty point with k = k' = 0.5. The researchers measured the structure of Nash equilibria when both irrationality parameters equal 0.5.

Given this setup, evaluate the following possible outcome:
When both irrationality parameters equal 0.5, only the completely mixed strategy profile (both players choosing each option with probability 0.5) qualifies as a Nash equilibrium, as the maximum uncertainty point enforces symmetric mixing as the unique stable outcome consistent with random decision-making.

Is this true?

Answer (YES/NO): NO